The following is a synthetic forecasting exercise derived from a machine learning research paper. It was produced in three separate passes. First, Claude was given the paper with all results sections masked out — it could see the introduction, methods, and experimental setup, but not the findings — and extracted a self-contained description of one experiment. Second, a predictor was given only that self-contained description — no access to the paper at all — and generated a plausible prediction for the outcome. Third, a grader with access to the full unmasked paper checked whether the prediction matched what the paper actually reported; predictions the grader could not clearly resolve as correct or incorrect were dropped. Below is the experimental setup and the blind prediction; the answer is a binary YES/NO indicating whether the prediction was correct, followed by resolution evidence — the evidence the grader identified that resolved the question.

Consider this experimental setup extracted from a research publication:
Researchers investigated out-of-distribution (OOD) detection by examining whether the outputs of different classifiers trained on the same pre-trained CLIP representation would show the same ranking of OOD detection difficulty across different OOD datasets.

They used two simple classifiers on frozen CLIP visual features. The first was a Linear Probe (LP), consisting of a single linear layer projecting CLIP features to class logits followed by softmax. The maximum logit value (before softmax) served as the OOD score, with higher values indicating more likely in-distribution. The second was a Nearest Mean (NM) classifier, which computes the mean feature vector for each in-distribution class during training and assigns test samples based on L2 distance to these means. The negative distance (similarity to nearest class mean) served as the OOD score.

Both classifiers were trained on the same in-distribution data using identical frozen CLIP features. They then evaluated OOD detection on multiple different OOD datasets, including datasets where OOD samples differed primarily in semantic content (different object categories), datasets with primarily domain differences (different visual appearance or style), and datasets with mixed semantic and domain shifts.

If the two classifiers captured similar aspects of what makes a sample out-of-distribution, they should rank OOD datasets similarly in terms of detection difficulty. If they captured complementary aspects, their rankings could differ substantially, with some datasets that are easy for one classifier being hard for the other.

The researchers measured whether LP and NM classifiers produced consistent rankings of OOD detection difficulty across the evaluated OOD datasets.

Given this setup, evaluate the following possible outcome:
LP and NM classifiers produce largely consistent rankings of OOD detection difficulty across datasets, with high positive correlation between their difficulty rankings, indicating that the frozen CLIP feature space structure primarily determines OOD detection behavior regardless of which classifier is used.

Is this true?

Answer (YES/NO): NO